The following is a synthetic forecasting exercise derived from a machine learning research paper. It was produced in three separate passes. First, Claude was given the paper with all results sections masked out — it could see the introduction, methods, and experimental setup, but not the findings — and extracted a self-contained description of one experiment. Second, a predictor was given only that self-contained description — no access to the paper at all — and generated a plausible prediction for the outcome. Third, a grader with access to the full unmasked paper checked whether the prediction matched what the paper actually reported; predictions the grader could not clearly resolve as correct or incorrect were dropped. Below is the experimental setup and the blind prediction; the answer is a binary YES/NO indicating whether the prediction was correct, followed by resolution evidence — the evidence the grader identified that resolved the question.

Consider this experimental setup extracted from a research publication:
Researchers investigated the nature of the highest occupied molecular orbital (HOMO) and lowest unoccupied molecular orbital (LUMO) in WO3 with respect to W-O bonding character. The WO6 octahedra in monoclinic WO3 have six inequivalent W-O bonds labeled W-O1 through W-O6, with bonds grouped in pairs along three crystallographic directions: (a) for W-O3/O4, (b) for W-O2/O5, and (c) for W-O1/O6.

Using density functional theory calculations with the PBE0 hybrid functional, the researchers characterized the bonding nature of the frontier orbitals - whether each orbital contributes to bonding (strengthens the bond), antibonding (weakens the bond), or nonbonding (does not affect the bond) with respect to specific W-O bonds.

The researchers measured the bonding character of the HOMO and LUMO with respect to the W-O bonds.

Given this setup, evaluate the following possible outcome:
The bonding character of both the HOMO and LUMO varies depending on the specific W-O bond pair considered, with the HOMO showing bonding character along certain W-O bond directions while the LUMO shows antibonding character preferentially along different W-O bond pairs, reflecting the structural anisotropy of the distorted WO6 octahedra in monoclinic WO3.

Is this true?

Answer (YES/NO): NO